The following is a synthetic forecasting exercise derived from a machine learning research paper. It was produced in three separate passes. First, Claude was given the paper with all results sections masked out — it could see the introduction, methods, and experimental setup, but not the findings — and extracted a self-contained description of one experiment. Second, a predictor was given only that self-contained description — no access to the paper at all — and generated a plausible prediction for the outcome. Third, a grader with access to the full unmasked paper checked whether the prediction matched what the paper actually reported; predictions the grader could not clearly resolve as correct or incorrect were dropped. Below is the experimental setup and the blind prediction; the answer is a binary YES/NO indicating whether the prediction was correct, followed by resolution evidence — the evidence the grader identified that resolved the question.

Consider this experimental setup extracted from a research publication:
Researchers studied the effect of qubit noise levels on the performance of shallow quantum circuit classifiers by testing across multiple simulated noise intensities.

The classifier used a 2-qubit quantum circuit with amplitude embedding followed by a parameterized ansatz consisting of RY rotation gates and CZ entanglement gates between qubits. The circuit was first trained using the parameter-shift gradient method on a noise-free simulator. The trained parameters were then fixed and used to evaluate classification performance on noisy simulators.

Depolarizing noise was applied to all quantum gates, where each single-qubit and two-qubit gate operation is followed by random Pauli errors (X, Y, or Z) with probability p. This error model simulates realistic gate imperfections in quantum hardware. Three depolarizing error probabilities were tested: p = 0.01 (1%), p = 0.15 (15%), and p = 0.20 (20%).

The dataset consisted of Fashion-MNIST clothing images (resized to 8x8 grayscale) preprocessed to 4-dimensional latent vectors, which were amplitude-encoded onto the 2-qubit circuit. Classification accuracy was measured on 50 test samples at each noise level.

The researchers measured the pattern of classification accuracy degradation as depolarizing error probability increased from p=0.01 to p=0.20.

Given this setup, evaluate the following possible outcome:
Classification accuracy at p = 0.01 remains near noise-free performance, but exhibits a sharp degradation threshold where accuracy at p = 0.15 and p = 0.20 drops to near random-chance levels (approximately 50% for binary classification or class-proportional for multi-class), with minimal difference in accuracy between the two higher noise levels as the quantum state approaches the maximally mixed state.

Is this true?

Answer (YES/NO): NO